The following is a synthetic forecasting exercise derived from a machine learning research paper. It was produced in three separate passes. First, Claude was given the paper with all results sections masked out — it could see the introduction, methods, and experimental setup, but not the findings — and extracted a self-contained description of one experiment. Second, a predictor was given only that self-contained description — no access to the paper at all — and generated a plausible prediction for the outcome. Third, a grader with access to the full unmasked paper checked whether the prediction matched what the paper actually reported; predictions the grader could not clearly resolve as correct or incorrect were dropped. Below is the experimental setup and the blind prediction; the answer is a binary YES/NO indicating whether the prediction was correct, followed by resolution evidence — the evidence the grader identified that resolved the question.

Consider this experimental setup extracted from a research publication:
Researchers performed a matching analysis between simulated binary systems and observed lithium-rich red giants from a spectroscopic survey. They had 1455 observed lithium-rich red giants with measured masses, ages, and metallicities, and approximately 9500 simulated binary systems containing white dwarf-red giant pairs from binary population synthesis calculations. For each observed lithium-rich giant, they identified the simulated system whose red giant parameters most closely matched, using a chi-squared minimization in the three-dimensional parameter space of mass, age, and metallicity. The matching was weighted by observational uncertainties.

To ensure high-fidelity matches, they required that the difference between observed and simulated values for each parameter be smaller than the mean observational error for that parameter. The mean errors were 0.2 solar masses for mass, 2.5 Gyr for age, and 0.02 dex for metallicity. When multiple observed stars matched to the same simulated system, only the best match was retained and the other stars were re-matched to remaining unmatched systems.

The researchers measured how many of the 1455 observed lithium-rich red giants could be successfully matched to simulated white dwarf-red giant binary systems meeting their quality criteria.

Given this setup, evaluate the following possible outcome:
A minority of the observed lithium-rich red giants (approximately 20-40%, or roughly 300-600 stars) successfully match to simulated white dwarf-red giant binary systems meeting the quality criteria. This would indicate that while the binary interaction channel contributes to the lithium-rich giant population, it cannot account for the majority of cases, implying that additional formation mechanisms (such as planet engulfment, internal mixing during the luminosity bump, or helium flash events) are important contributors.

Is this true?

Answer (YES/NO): NO